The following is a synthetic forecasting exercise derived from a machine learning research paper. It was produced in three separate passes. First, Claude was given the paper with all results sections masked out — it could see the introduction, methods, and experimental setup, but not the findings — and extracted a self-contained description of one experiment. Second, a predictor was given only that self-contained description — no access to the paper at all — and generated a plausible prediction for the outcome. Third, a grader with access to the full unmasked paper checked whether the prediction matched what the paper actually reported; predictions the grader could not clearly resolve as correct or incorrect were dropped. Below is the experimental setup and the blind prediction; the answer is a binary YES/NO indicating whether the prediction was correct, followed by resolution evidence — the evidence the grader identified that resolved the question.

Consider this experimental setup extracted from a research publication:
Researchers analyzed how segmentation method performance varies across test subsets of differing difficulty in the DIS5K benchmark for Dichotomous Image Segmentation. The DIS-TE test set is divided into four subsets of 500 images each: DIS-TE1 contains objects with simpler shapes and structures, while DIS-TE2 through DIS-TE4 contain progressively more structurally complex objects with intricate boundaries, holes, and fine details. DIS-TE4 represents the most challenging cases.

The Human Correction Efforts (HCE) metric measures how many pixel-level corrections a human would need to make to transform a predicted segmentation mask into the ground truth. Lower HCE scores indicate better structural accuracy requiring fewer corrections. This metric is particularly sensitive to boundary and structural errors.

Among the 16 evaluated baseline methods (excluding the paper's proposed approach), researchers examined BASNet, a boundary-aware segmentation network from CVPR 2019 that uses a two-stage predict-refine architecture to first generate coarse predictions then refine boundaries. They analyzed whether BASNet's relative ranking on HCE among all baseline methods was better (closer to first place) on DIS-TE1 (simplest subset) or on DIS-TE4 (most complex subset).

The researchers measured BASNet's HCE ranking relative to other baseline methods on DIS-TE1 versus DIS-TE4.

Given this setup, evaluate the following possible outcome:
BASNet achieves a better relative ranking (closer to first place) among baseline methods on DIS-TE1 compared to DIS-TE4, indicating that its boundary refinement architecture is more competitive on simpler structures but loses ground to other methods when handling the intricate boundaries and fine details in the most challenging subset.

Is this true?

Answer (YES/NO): NO